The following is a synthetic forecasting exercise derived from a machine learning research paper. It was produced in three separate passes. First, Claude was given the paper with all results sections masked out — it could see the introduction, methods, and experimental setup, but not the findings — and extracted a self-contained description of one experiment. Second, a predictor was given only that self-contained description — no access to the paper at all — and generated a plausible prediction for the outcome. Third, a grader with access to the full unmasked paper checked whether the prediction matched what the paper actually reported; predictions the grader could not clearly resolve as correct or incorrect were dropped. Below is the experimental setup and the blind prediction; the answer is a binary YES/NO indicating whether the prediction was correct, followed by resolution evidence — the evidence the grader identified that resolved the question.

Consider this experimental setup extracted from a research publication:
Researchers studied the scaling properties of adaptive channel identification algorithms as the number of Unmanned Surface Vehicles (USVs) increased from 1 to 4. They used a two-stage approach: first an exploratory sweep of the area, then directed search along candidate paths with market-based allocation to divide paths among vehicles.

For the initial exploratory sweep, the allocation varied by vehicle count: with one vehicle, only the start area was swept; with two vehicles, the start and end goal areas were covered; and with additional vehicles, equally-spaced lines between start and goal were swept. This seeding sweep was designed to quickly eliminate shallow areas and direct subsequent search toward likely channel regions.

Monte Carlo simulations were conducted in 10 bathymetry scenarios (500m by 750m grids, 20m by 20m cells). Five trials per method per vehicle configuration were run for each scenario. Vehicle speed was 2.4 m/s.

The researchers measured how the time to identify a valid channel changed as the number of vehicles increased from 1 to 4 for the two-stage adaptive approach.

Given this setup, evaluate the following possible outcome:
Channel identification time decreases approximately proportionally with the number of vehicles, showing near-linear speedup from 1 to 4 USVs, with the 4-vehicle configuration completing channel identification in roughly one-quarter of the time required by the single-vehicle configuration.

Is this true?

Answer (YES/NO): NO